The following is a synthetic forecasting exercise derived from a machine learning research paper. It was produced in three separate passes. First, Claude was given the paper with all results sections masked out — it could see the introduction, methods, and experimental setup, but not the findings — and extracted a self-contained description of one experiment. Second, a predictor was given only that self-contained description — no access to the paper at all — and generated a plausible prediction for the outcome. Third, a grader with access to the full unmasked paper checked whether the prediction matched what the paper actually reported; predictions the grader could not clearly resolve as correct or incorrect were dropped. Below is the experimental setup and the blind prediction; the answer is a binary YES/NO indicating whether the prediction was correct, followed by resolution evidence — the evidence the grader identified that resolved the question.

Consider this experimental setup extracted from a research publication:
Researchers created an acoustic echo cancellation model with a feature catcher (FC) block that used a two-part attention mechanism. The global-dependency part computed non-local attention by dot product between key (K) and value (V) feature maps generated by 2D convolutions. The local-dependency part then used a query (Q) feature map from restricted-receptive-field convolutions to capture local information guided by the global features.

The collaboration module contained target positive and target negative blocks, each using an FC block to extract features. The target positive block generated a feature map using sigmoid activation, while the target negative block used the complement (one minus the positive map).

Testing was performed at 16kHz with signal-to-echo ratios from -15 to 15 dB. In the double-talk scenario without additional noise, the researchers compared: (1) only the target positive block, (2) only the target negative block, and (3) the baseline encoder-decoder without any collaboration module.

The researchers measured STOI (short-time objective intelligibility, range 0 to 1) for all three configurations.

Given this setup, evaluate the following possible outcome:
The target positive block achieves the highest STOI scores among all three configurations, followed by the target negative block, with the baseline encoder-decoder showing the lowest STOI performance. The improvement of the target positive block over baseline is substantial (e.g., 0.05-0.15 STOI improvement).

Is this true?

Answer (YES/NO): NO